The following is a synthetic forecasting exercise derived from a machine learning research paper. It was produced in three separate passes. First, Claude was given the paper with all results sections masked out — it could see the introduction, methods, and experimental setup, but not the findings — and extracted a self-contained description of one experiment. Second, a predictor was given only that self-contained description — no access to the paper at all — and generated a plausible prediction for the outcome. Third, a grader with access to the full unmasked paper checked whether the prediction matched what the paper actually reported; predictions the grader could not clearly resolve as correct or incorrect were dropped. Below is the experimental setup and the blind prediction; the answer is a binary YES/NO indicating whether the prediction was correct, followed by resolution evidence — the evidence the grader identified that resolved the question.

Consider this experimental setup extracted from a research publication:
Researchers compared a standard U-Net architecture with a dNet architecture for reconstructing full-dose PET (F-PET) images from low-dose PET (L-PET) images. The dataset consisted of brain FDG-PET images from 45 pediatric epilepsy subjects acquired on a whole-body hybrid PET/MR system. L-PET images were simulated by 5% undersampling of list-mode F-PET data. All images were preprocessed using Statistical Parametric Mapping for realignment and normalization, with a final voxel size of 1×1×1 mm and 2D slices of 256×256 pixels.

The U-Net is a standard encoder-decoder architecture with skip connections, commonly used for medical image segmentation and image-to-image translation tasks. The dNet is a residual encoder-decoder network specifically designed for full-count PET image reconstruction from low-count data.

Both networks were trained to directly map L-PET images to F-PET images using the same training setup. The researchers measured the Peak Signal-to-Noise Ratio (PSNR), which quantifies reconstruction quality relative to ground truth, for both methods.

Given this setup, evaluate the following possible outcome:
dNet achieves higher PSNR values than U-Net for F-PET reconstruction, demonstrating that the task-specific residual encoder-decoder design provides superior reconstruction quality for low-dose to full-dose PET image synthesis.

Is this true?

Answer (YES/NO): NO